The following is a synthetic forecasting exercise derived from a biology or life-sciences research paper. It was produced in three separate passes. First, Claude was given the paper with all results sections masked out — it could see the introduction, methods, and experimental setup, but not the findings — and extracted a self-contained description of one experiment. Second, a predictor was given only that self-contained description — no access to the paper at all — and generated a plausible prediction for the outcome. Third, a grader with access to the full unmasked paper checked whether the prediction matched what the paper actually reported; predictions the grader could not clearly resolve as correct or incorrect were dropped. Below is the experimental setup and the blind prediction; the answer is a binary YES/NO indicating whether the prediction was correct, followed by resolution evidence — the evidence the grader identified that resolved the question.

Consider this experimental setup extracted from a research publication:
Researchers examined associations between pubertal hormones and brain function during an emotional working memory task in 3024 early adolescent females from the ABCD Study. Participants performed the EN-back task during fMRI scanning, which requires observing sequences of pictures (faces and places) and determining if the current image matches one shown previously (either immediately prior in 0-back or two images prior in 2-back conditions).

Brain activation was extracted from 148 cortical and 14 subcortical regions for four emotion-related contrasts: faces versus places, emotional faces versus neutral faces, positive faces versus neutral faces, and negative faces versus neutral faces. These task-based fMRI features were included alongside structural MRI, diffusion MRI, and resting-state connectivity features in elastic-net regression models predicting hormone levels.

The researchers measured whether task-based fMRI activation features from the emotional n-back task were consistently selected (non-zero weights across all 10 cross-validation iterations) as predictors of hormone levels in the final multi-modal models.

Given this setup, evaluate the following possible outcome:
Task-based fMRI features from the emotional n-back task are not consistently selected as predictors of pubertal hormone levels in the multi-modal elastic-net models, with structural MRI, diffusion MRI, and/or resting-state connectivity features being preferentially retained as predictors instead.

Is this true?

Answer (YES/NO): NO